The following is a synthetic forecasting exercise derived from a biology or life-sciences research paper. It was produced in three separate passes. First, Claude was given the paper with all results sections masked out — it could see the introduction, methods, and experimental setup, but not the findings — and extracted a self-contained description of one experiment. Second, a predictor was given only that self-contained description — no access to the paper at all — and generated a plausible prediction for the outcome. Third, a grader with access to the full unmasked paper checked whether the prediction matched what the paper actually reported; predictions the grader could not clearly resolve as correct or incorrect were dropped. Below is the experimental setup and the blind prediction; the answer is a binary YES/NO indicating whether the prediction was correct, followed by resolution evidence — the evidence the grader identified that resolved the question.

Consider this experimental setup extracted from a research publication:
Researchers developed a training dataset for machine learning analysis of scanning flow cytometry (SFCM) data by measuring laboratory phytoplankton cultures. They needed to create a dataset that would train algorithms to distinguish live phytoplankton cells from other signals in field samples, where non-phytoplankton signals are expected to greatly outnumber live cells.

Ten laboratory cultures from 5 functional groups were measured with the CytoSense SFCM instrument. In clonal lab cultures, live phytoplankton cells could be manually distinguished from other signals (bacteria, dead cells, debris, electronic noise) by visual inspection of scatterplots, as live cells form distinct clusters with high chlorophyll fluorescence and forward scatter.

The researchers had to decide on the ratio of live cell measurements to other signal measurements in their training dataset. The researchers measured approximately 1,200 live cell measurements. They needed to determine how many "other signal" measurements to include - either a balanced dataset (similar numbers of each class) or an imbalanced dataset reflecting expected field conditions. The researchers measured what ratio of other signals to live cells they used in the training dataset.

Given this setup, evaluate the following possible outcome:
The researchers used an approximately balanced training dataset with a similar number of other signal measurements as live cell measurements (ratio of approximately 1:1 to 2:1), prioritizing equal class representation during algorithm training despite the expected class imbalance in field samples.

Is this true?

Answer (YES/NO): NO